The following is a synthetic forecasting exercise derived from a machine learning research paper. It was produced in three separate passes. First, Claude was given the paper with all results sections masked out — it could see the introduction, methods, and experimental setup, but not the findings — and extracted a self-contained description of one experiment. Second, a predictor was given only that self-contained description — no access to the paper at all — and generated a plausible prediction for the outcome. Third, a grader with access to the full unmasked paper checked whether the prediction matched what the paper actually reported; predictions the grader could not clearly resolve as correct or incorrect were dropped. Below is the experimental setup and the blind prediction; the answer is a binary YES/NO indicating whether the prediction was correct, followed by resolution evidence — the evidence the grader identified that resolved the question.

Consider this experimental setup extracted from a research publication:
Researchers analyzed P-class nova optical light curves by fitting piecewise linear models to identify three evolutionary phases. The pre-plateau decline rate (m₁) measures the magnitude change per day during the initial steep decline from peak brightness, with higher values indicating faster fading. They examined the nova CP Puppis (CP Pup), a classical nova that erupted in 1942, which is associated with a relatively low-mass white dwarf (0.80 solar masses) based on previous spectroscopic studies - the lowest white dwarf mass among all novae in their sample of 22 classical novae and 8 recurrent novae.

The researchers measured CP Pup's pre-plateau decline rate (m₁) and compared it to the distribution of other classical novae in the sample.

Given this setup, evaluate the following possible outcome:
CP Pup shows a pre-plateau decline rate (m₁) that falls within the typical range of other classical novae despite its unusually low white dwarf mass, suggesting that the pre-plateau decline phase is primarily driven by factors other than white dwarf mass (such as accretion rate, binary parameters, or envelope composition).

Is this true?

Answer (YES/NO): NO